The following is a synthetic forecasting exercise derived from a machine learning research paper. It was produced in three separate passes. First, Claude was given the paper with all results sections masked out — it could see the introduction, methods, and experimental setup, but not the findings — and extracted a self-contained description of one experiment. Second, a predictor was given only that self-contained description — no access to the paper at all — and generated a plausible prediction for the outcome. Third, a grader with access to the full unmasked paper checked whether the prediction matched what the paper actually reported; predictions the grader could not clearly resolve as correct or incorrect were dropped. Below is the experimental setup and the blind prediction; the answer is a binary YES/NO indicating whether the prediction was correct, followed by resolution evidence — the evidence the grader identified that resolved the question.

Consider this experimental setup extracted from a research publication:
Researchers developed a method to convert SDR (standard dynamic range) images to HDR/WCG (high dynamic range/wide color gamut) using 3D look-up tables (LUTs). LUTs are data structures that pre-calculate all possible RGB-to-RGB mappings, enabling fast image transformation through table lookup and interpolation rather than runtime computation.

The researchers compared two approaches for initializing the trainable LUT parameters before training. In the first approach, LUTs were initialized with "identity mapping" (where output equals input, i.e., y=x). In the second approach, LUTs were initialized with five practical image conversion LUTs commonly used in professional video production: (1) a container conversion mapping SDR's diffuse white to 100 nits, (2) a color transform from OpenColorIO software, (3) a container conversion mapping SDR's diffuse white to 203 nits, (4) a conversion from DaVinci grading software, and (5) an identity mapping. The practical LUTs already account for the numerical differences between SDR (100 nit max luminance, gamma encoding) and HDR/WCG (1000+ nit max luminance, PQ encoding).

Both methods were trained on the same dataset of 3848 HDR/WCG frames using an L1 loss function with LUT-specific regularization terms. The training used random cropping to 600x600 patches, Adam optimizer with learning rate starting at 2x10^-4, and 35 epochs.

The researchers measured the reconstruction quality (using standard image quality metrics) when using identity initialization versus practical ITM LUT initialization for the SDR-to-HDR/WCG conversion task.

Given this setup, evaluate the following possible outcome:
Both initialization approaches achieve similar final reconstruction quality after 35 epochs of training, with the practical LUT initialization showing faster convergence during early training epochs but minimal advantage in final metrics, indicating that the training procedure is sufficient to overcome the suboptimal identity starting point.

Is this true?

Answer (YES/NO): NO